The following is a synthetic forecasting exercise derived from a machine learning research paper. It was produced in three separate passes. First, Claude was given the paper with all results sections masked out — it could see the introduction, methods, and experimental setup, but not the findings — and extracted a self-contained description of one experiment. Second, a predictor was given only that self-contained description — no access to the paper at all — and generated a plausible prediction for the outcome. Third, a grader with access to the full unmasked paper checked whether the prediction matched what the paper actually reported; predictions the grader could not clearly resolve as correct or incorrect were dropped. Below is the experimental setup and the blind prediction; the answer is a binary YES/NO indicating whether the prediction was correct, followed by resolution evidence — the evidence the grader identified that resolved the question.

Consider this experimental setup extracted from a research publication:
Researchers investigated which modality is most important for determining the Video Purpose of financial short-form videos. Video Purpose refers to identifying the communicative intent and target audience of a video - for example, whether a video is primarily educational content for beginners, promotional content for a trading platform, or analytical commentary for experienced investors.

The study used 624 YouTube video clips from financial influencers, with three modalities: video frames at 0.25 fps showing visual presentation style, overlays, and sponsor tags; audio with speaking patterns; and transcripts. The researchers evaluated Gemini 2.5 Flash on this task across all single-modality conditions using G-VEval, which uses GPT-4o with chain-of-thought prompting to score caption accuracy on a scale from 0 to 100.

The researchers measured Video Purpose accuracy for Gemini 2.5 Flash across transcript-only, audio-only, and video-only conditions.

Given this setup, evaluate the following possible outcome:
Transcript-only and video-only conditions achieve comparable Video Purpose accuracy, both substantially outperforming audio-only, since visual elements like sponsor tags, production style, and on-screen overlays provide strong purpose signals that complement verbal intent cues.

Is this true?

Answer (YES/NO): NO